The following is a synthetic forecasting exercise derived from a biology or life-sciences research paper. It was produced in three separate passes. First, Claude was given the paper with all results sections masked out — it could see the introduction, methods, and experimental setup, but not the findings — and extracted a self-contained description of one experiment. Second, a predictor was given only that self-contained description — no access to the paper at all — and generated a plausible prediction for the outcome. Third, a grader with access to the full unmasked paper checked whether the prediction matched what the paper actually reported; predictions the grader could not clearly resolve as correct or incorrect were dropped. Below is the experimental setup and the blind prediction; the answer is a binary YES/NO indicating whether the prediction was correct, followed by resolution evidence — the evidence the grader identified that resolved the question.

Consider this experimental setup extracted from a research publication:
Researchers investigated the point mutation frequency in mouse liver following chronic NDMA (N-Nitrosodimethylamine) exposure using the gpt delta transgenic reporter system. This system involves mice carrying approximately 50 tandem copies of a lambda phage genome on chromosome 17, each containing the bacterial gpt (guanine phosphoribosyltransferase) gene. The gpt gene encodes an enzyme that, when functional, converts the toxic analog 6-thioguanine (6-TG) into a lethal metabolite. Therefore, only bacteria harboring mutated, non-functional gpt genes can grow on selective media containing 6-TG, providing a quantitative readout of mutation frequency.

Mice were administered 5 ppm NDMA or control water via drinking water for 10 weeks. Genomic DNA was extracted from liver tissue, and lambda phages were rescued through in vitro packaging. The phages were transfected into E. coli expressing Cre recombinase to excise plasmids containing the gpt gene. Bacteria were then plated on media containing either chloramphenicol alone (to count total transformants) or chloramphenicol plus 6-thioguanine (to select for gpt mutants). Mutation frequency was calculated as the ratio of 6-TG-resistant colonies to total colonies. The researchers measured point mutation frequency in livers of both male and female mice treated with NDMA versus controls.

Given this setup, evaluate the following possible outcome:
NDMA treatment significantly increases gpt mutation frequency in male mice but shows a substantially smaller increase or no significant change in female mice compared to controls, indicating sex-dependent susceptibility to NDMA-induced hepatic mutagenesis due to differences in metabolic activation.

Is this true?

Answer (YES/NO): NO